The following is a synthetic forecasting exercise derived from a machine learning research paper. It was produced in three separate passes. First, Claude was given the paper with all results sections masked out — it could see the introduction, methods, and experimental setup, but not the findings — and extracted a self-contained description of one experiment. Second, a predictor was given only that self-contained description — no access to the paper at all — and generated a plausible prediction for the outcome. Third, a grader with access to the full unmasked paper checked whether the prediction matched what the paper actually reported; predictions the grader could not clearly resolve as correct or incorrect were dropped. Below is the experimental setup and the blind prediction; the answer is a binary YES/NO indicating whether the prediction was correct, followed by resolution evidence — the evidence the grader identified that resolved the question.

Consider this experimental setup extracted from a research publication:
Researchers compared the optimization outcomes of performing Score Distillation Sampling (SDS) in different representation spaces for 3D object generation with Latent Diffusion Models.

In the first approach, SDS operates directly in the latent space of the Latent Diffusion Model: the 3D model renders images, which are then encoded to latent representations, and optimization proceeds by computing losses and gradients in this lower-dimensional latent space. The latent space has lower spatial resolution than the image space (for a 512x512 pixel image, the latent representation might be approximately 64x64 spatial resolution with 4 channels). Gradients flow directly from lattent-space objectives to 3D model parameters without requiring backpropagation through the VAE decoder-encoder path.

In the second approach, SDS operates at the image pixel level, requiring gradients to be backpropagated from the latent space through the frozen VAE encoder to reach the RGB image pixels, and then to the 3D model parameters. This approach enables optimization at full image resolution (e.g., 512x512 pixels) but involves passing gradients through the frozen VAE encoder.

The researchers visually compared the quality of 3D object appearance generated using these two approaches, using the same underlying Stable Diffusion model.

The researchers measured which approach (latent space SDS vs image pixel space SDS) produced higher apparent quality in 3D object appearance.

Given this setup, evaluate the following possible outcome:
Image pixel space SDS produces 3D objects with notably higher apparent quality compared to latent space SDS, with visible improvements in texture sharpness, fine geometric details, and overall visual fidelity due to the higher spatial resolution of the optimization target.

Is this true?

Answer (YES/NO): NO